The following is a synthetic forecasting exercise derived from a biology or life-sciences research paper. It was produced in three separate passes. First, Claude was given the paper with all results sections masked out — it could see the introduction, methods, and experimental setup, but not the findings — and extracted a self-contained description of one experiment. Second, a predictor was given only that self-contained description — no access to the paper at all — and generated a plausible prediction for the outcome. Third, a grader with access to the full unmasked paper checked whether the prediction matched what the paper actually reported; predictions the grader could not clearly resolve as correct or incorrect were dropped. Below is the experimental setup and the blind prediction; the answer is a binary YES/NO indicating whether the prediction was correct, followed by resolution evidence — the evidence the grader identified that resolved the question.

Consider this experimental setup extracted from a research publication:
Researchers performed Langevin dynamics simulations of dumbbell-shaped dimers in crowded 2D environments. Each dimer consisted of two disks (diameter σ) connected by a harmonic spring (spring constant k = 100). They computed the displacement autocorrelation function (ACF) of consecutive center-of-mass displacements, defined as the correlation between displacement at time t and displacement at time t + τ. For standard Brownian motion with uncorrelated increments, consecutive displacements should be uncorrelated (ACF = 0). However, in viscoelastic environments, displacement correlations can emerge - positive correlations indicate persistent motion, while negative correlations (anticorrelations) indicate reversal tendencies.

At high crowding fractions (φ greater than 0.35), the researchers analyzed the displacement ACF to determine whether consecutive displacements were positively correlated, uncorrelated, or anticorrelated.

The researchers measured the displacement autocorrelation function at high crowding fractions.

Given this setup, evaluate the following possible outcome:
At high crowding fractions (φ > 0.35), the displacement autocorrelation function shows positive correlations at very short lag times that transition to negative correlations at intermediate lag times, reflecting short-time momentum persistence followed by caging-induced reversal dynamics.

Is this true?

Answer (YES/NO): NO